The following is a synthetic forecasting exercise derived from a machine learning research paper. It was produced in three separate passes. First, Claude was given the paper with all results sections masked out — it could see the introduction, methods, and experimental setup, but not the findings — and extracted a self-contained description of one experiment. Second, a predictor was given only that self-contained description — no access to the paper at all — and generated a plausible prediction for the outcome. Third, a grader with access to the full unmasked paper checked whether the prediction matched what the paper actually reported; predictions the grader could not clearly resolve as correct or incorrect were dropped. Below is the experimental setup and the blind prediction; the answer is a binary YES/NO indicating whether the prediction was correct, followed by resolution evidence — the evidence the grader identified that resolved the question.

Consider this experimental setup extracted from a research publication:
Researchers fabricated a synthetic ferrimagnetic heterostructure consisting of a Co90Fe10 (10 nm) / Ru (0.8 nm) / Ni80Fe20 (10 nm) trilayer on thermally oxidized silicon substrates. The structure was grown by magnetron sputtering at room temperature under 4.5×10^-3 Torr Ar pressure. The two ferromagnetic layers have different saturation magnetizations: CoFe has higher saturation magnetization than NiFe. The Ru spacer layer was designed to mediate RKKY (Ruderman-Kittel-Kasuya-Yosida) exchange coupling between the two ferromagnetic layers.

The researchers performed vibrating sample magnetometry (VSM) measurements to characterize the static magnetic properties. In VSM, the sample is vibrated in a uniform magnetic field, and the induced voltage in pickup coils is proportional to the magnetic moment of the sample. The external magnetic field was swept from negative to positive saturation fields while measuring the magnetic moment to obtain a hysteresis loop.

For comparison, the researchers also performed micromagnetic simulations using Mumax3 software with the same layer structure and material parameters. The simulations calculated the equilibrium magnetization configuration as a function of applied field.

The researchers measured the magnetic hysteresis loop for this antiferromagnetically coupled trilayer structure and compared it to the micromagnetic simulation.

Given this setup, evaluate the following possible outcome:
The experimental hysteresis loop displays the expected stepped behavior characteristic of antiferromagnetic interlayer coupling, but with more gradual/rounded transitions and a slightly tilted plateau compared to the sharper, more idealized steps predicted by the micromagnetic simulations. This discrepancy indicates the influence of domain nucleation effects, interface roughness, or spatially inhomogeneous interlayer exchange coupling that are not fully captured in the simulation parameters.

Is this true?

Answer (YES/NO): NO